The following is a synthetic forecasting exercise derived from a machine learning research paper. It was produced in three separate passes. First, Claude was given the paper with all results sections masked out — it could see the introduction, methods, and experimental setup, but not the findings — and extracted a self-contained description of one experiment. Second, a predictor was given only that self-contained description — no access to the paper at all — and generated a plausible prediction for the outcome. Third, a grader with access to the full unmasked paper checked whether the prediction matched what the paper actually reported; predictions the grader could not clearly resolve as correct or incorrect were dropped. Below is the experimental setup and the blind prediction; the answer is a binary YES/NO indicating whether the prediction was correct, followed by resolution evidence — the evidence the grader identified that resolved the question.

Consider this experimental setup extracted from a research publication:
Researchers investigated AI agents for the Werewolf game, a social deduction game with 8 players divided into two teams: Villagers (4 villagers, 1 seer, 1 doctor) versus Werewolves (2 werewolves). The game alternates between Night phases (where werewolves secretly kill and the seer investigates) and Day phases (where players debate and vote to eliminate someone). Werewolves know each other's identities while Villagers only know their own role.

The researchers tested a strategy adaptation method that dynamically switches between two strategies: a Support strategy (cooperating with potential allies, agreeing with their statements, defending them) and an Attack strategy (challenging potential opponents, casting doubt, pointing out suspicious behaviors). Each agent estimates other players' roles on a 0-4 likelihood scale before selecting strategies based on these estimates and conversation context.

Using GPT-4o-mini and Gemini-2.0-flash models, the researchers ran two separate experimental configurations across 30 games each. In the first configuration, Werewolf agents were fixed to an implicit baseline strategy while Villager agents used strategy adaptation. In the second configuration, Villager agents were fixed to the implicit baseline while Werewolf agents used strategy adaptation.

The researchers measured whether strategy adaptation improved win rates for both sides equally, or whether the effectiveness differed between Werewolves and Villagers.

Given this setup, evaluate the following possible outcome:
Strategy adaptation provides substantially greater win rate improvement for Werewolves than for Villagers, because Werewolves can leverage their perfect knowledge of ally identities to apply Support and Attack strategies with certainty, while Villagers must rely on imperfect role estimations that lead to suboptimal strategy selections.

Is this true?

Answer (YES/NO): YES